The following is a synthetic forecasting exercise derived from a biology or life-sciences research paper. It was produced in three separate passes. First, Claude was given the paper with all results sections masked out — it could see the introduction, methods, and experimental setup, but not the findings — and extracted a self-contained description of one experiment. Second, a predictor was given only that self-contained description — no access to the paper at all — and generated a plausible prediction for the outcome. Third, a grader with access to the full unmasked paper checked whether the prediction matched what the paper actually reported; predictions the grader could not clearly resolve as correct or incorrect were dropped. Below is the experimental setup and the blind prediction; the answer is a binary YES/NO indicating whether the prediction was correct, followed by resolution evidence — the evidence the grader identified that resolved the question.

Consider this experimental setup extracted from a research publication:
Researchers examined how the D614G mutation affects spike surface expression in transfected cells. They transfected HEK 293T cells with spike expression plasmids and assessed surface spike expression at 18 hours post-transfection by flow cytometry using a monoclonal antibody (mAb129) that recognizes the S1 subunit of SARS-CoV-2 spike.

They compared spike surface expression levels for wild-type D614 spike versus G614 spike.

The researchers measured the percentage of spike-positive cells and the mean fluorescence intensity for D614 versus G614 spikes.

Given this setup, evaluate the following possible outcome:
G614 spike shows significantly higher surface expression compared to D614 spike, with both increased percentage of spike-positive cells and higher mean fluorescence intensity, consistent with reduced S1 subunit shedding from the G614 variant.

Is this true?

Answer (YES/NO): NO